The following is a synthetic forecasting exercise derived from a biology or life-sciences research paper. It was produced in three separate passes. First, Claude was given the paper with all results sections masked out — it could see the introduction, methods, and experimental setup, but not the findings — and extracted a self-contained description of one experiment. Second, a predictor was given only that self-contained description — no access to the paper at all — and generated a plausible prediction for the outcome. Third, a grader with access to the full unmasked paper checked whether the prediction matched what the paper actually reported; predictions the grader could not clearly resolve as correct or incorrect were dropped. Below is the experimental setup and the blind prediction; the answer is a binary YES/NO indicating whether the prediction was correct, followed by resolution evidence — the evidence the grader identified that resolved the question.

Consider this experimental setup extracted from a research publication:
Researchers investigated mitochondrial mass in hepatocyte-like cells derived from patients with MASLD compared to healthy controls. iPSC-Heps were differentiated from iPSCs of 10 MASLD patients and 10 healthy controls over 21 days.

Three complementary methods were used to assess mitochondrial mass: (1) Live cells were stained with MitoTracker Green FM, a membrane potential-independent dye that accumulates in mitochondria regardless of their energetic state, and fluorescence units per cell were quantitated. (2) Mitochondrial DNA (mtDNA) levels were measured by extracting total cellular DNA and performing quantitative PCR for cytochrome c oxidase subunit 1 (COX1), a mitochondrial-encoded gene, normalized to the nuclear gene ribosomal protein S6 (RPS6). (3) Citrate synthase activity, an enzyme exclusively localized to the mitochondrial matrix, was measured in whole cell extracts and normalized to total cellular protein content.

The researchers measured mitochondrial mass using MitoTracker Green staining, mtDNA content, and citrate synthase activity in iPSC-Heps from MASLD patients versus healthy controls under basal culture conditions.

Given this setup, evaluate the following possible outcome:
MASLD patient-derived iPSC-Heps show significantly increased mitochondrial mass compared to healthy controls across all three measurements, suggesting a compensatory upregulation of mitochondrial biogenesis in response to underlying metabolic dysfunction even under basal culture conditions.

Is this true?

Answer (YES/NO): NO